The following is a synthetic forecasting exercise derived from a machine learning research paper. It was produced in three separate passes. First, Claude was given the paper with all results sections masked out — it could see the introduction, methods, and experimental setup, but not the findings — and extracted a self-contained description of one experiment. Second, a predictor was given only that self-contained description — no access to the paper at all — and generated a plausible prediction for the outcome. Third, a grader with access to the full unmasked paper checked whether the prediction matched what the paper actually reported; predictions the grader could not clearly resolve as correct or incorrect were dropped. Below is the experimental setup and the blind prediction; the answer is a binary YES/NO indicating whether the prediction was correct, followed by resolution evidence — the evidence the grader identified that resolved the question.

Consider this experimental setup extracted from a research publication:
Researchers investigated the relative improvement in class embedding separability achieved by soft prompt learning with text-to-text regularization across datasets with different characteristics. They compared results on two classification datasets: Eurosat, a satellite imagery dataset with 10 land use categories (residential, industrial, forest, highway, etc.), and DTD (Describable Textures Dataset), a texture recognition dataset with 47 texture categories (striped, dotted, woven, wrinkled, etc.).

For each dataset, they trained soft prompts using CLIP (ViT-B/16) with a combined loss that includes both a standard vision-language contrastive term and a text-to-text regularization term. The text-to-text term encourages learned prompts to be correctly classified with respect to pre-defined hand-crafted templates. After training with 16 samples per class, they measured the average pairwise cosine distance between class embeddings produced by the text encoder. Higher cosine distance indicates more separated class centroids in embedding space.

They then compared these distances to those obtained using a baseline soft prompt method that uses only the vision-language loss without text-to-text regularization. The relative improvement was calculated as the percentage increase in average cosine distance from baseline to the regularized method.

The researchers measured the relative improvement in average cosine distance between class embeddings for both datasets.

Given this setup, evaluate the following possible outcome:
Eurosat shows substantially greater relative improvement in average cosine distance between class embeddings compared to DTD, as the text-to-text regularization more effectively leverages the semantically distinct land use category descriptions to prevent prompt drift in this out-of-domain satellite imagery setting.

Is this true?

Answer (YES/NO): NO